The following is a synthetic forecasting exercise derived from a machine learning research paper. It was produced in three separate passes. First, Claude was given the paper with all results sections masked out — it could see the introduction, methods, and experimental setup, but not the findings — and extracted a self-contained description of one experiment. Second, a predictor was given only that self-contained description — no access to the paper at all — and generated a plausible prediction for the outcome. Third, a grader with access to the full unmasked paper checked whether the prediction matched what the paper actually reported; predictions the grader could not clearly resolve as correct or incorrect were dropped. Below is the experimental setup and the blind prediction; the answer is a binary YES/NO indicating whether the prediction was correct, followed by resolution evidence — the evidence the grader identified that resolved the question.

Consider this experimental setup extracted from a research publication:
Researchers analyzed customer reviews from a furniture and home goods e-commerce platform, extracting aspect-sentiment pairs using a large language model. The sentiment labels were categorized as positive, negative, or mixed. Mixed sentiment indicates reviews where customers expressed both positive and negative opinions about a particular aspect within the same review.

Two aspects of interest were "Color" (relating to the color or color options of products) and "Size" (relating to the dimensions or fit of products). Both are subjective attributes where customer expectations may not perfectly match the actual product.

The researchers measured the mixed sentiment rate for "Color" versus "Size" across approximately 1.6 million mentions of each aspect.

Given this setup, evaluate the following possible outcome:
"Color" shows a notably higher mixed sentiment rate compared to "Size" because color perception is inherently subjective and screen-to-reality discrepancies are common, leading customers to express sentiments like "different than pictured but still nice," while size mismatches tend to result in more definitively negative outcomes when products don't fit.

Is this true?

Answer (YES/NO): NO